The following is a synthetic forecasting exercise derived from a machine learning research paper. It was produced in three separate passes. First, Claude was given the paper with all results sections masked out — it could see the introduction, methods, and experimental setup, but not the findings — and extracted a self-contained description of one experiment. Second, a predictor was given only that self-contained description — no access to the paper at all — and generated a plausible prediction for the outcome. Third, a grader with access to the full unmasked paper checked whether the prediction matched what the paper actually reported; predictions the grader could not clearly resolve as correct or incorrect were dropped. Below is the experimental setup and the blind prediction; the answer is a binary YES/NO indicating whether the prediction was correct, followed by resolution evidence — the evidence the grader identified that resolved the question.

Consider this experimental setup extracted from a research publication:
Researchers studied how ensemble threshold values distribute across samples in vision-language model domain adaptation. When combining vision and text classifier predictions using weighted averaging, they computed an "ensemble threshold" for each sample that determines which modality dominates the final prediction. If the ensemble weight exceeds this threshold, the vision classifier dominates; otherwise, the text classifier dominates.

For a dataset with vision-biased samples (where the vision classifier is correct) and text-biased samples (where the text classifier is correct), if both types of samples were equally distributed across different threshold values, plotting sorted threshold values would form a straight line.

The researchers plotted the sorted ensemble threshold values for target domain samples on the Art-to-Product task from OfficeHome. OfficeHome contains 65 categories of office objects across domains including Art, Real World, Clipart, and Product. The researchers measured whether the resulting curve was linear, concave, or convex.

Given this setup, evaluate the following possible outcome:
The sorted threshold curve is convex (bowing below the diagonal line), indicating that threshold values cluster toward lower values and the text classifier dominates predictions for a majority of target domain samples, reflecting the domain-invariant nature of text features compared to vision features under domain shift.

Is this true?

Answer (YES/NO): NO